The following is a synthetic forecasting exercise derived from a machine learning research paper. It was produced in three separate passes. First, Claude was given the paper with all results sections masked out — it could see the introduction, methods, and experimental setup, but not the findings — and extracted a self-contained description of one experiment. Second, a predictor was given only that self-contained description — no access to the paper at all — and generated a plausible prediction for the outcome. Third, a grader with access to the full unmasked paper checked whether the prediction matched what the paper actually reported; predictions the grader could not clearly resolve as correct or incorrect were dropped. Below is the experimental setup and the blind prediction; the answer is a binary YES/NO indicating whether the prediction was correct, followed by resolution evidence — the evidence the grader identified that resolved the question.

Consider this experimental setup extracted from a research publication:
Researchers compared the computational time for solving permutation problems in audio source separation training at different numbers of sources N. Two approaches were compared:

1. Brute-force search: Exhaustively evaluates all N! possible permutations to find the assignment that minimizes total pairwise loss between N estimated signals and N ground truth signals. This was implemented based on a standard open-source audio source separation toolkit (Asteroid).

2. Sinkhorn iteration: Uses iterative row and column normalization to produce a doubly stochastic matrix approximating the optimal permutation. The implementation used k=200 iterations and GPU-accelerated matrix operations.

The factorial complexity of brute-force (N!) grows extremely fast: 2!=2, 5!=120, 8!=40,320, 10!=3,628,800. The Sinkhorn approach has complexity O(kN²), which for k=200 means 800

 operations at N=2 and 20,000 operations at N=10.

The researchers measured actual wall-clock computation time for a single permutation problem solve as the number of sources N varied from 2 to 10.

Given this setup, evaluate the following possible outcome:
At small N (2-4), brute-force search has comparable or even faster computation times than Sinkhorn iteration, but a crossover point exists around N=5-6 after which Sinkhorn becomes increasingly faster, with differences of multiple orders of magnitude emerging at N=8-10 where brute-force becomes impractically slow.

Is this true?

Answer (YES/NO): NO